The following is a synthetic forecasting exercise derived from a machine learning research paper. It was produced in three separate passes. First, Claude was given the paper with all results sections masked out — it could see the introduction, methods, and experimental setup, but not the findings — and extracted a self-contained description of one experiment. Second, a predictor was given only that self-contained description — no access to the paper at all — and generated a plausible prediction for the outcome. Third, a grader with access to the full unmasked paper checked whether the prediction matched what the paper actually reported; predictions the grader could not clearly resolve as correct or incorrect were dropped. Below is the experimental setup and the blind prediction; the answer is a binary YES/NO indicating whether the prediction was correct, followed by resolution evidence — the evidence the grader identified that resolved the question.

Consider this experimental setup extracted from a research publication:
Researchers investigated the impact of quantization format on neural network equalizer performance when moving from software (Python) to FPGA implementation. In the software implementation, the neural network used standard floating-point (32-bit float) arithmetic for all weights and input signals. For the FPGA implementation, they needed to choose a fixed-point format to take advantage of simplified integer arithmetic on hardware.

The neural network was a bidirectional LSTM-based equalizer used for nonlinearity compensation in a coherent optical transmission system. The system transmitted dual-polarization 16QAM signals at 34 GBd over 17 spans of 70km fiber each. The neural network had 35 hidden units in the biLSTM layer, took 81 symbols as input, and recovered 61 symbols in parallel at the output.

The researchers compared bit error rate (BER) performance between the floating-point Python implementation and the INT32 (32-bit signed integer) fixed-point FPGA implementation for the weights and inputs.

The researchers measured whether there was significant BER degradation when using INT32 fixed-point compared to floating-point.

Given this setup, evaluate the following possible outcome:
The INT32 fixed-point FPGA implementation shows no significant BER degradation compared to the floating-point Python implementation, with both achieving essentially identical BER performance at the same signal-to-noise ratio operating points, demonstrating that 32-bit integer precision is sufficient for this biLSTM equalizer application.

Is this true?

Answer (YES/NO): YES